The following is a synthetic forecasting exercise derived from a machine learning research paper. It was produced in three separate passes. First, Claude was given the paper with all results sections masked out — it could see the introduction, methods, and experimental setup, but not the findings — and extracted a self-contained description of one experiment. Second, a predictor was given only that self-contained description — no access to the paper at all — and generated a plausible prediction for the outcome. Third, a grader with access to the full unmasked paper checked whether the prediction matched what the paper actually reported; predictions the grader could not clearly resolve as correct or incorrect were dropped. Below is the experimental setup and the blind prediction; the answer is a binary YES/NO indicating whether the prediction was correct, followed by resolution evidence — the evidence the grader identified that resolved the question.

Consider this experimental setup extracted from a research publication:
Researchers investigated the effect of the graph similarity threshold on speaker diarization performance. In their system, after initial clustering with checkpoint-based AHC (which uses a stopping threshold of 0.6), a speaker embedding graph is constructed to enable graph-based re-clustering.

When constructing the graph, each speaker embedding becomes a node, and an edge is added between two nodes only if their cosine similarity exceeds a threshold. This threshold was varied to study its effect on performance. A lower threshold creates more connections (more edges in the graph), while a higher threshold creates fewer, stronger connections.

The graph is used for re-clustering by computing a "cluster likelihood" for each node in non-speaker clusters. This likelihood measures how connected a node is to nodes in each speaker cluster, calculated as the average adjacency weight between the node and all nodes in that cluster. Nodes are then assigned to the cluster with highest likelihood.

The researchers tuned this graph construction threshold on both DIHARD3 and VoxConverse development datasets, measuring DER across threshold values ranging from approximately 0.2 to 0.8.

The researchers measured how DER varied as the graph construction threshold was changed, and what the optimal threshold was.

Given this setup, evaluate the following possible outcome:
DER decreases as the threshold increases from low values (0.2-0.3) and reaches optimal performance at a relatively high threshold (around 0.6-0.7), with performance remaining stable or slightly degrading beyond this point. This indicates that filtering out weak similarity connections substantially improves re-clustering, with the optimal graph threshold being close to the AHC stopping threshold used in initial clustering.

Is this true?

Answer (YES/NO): NO